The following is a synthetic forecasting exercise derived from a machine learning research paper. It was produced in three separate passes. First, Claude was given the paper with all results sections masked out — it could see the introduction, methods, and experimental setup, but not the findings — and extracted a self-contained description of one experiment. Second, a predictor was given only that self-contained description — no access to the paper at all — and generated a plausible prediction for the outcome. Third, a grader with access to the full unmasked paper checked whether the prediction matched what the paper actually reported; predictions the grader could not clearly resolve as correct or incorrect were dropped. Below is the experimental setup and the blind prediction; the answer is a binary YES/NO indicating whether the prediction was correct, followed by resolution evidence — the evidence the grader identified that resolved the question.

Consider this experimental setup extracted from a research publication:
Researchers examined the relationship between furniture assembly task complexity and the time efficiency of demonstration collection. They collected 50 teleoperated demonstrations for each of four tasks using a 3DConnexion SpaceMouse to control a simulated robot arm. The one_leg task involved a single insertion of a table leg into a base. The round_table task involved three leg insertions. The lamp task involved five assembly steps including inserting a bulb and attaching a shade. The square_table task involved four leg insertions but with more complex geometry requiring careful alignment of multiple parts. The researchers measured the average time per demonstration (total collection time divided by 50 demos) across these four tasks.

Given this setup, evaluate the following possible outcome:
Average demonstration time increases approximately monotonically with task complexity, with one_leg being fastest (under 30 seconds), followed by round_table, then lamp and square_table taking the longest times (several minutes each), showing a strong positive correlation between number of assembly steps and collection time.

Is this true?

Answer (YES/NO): NO